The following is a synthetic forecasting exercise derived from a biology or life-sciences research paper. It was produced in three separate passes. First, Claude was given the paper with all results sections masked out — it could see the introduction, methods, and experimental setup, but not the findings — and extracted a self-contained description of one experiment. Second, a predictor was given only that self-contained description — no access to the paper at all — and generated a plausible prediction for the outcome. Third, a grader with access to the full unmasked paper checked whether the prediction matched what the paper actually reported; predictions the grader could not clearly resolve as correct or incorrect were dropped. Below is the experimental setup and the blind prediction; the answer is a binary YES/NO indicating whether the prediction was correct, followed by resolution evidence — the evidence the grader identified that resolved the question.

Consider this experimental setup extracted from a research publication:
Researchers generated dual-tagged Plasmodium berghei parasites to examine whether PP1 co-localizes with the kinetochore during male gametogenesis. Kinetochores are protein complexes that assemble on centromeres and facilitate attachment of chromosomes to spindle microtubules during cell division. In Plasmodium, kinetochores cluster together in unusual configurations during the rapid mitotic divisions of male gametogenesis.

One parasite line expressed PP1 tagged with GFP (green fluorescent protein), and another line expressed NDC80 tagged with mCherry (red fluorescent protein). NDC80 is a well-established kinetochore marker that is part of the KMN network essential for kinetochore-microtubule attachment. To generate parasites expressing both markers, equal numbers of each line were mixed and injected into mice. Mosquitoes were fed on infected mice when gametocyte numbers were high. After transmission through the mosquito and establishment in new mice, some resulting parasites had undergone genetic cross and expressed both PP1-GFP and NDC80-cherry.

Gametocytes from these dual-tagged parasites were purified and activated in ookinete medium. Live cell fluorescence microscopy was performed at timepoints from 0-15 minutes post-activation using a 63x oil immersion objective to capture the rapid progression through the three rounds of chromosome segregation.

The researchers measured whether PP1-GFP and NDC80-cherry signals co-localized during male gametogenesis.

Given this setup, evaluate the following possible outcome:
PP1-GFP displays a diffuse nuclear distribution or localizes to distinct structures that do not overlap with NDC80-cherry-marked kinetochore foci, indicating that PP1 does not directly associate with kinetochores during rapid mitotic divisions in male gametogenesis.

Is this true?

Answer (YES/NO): NO